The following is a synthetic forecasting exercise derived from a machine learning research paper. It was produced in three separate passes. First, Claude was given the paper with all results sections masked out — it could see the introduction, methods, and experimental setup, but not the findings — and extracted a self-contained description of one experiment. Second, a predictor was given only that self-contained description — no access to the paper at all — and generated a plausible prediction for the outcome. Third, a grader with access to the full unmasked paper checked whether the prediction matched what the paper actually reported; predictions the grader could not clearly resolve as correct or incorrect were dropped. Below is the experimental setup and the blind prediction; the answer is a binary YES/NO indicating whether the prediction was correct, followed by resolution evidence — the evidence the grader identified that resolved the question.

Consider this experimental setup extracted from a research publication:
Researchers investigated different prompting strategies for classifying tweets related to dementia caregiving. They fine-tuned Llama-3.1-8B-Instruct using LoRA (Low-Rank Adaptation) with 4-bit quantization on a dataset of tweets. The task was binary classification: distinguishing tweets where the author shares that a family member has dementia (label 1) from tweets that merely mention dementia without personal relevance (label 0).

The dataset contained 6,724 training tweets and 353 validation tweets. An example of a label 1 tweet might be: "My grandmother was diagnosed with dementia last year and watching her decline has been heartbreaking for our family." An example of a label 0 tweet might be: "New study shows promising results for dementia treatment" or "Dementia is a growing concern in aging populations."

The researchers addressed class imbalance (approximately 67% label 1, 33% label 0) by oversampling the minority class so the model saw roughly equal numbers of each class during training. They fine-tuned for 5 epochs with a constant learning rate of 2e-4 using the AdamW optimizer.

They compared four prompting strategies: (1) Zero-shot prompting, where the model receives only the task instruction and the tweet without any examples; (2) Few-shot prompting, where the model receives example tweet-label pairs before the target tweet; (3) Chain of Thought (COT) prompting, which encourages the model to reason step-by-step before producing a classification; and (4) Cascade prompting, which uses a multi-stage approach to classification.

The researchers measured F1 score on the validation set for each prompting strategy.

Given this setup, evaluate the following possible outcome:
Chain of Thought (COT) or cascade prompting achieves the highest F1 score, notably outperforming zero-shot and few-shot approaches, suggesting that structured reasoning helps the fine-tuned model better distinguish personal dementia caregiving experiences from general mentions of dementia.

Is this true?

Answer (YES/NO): NO